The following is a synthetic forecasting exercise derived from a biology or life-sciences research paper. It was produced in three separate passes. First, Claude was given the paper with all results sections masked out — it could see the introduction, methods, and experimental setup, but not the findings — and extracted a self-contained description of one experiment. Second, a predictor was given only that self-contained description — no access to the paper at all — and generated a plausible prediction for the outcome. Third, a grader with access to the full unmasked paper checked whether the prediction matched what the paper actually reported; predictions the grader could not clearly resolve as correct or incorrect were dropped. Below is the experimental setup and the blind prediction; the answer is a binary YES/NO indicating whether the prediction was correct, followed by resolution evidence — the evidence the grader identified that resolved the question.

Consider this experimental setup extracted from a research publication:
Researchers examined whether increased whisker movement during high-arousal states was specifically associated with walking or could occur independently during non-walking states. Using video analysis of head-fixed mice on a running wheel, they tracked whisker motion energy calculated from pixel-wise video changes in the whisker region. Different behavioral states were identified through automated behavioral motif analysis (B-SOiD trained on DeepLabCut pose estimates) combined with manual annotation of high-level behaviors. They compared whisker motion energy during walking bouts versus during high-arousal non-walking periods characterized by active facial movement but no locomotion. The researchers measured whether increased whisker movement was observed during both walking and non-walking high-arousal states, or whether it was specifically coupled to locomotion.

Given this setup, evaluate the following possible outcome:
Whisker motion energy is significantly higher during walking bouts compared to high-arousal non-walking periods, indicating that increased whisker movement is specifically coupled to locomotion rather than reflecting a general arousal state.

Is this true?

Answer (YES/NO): NO